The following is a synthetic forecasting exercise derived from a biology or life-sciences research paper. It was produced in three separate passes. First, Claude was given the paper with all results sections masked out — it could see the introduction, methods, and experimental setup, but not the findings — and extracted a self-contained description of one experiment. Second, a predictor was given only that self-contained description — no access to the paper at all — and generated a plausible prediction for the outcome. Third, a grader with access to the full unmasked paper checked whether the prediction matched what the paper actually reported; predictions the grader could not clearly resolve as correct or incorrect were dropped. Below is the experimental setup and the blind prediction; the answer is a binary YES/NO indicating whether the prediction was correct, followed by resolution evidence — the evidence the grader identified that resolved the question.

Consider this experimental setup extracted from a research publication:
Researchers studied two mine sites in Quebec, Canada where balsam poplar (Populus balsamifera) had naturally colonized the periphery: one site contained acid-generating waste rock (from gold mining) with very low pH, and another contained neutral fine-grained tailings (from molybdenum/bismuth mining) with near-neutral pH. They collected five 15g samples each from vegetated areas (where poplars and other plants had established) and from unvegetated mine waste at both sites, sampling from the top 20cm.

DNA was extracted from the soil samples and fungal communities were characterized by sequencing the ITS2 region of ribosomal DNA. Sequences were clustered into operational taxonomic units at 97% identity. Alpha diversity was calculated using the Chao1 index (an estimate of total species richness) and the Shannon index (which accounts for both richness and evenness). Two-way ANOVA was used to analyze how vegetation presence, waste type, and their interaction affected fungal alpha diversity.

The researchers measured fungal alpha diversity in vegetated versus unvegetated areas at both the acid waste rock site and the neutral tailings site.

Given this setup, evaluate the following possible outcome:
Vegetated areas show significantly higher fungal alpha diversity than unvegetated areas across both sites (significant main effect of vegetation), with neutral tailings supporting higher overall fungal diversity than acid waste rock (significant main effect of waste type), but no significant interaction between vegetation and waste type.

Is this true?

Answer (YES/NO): NO